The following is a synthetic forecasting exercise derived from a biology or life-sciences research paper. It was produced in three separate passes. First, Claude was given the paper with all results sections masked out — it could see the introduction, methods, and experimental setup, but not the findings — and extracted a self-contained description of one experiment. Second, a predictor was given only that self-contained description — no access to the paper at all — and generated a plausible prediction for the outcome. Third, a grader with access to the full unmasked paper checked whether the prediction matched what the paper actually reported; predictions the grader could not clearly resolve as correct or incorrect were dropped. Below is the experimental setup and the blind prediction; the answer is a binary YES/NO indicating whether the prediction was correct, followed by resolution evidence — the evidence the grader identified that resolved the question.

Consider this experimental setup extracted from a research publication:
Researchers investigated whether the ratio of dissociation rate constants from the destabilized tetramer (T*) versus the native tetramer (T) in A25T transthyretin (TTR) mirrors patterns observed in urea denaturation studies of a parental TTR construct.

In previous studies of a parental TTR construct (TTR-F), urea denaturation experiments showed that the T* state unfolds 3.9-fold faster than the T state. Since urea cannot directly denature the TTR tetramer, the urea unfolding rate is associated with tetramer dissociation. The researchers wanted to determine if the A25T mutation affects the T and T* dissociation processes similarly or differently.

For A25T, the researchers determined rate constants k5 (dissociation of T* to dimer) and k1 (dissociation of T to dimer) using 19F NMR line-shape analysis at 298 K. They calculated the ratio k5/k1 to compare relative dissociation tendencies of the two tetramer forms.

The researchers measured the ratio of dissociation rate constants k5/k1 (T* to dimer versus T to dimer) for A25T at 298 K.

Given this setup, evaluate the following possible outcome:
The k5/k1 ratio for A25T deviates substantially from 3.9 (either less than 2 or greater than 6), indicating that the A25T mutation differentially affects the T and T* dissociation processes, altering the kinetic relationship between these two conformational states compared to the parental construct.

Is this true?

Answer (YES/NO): NO